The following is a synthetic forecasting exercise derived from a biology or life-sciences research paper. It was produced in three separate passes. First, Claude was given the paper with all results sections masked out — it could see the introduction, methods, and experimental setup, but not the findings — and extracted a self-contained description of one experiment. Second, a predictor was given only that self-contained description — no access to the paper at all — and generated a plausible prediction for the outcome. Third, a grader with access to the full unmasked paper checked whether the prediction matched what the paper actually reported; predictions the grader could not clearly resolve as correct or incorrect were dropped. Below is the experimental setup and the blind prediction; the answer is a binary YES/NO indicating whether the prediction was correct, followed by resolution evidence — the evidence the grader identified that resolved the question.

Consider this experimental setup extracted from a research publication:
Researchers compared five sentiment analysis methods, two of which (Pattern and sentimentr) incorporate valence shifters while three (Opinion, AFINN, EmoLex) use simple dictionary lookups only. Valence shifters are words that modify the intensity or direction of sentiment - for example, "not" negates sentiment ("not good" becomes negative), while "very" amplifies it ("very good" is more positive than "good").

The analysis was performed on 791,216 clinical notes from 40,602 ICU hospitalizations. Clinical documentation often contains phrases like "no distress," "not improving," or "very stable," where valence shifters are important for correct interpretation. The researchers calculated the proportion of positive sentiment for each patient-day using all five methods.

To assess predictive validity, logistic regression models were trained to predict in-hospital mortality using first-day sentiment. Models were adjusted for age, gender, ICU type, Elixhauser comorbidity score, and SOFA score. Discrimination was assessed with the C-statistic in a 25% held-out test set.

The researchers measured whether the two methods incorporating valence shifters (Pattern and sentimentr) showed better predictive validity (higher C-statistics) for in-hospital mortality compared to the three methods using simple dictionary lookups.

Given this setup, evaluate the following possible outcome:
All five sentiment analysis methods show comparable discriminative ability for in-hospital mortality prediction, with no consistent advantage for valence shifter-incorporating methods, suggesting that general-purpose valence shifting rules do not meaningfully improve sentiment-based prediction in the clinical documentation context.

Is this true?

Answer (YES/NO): YES